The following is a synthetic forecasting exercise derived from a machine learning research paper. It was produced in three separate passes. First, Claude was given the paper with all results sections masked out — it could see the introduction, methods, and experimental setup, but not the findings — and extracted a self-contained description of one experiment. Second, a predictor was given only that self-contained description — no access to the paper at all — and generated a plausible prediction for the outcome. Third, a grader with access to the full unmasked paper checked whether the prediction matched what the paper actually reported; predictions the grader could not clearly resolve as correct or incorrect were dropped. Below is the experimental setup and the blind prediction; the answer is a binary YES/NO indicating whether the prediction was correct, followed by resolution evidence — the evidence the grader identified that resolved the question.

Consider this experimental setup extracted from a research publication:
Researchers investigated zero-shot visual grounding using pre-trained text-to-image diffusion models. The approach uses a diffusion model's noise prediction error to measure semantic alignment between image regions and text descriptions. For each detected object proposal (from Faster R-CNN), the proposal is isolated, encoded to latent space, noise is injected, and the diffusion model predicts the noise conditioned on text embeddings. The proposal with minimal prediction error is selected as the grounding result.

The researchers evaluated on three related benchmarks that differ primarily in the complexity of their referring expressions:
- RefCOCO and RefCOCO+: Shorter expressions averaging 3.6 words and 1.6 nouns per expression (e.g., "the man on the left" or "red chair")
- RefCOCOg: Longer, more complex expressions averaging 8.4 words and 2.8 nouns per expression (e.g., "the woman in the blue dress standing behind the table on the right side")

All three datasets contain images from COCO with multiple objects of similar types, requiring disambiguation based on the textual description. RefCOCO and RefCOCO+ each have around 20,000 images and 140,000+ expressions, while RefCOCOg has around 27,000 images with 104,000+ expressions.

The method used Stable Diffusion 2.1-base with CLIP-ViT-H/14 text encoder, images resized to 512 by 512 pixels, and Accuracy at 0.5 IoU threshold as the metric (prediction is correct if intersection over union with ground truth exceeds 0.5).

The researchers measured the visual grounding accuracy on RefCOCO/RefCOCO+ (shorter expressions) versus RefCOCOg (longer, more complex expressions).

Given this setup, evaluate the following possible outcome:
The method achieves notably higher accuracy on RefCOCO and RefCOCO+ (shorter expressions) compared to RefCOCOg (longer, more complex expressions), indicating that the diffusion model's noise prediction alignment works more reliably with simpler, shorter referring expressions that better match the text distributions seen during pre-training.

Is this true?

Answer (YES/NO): NO